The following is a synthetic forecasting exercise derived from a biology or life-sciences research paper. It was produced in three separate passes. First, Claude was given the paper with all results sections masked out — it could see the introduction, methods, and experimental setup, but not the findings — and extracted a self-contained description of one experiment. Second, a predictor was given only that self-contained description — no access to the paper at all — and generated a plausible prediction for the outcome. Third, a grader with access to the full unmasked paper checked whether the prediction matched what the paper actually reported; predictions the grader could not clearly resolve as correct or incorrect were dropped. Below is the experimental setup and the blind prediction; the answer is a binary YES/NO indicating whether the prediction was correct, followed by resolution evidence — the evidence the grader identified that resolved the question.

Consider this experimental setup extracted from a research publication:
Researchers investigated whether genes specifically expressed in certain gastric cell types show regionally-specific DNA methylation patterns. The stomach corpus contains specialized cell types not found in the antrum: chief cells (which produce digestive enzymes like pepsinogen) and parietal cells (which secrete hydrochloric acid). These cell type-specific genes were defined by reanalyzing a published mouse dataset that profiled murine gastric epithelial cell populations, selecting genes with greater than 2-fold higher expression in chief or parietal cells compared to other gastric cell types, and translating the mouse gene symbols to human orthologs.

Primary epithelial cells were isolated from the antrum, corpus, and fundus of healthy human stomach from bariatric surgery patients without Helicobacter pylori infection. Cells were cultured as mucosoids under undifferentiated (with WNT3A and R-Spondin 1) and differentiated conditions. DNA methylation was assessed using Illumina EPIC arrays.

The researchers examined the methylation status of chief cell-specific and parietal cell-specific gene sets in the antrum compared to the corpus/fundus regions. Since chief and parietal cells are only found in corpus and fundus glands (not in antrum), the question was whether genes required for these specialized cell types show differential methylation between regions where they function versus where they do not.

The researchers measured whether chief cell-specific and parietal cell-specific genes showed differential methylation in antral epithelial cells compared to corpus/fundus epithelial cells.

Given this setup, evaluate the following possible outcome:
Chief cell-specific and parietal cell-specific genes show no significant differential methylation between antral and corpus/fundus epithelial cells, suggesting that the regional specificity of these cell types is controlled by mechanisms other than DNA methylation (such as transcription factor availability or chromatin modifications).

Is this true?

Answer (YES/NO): YES